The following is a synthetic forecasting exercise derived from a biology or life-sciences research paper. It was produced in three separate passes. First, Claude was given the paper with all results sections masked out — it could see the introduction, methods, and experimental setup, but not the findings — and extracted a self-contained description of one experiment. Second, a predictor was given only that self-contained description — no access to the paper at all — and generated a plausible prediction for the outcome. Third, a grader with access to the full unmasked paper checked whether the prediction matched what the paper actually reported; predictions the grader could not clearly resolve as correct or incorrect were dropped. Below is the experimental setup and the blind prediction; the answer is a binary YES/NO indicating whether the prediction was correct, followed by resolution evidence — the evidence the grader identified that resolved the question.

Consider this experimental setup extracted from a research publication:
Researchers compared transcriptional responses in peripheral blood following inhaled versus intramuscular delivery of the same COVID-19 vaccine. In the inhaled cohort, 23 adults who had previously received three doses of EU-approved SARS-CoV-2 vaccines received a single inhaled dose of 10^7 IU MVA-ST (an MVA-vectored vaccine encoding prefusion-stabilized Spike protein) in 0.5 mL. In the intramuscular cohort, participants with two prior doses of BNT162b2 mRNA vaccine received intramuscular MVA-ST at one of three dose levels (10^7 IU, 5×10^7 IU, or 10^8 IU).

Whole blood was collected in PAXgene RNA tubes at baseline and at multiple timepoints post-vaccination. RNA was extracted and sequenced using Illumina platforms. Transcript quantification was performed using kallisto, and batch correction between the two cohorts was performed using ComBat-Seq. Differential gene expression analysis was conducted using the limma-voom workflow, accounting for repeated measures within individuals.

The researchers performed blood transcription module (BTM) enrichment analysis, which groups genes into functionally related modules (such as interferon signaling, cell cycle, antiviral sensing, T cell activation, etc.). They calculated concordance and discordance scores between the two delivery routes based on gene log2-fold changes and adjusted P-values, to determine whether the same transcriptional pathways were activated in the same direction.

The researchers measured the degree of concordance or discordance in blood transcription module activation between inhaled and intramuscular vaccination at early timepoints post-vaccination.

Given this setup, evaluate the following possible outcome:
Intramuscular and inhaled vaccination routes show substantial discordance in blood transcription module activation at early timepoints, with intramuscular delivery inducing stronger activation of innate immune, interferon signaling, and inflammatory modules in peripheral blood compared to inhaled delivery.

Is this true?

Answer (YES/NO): NO